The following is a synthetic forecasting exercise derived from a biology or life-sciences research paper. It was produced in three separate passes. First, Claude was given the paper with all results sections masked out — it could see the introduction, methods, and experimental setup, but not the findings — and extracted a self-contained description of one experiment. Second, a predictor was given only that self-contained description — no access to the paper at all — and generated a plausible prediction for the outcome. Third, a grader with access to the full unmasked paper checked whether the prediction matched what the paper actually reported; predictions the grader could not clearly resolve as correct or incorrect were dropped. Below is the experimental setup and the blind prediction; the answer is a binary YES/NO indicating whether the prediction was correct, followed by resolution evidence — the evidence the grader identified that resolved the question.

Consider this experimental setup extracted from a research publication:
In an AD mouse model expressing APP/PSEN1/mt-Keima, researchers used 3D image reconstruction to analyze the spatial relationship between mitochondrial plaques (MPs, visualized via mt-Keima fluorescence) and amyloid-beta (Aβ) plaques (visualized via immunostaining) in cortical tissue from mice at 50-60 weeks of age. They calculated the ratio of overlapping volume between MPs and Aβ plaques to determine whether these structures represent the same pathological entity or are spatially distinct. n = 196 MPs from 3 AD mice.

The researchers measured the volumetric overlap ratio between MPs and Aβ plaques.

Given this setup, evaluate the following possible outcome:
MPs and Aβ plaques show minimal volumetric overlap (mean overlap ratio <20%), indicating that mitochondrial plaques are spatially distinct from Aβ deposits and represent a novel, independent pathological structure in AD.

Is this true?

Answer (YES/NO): YES